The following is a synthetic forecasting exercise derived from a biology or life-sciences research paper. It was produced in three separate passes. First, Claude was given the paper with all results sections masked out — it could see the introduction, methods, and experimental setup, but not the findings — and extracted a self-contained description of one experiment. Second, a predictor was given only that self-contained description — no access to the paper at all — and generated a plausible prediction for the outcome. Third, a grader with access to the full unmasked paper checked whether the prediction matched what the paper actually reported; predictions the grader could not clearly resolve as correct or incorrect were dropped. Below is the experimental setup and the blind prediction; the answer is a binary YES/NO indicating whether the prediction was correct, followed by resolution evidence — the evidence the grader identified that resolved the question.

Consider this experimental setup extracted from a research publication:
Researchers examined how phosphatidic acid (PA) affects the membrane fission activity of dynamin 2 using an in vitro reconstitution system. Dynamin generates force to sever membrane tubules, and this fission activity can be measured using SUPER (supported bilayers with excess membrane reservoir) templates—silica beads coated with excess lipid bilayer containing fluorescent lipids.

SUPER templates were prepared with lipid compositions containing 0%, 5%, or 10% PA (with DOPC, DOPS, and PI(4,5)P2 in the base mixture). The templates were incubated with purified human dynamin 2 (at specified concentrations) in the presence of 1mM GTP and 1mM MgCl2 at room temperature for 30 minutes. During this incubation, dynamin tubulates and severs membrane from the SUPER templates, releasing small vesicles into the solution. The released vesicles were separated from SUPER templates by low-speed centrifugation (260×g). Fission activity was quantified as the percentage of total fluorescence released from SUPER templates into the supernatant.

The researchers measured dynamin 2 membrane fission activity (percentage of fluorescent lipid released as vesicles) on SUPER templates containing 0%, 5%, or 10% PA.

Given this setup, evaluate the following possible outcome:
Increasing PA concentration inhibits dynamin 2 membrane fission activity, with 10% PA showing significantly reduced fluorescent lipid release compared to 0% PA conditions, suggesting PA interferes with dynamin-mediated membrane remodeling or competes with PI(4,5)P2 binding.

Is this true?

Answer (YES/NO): NO